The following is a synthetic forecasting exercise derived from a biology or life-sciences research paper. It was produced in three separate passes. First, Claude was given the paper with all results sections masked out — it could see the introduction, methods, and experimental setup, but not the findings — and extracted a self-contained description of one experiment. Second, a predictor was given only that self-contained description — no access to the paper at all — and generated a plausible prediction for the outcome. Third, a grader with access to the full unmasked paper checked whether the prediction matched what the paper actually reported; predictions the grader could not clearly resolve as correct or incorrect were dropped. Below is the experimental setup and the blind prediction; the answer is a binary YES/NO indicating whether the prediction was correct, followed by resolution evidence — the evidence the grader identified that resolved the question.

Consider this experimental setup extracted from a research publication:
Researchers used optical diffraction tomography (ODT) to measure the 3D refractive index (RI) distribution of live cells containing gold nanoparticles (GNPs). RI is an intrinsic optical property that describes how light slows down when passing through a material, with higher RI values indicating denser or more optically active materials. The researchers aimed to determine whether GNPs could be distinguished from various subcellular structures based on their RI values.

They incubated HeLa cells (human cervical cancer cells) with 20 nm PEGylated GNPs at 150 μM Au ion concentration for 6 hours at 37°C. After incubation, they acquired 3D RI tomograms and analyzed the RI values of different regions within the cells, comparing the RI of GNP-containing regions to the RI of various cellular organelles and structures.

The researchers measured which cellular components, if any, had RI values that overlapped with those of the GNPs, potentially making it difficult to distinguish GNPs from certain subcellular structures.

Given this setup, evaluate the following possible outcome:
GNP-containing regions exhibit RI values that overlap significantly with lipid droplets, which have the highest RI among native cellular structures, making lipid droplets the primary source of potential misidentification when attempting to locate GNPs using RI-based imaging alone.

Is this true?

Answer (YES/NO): NO